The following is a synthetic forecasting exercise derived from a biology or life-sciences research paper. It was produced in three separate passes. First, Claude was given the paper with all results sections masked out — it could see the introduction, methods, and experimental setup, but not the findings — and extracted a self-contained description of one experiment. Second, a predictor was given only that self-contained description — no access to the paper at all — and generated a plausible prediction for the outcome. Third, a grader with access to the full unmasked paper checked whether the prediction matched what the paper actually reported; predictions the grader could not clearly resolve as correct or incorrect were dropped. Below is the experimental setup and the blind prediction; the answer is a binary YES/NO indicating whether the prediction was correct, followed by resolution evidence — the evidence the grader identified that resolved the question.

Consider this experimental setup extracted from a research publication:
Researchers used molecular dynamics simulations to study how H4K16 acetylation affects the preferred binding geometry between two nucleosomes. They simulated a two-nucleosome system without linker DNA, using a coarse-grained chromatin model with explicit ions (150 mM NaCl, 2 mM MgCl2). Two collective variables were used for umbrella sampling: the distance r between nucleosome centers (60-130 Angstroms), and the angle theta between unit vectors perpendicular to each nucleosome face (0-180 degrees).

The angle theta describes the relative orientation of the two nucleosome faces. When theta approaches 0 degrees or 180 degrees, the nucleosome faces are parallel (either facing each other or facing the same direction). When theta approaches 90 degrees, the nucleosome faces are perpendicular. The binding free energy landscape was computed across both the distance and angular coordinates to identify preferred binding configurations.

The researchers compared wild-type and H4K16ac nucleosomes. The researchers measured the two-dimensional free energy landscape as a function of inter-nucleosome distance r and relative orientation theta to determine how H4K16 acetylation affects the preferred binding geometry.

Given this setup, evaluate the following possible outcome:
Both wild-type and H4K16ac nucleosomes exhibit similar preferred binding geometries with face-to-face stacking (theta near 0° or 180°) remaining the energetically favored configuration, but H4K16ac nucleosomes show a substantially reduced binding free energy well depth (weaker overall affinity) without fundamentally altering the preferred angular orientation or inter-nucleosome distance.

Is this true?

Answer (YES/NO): NO